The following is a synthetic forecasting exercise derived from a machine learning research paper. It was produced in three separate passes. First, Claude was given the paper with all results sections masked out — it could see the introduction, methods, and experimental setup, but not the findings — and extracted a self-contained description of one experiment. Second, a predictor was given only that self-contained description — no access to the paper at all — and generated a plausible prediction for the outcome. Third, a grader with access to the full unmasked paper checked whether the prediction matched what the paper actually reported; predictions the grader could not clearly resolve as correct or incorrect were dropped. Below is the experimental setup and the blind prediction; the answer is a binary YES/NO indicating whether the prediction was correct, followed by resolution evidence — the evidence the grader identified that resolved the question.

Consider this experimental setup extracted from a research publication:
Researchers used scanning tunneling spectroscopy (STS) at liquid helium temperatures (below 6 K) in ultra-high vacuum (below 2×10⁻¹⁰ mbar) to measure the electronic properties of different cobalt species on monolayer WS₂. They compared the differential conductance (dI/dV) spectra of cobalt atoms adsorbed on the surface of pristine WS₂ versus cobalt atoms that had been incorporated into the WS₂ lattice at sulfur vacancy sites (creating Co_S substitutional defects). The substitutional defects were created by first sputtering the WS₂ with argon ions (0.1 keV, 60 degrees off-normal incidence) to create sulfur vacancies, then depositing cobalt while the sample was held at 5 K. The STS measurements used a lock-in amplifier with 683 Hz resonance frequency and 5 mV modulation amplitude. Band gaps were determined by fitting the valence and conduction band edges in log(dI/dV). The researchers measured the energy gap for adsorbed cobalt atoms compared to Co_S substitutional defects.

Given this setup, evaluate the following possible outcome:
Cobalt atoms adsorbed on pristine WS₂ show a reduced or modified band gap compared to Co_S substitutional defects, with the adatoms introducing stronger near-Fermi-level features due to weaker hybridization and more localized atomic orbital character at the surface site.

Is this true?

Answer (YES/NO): YES